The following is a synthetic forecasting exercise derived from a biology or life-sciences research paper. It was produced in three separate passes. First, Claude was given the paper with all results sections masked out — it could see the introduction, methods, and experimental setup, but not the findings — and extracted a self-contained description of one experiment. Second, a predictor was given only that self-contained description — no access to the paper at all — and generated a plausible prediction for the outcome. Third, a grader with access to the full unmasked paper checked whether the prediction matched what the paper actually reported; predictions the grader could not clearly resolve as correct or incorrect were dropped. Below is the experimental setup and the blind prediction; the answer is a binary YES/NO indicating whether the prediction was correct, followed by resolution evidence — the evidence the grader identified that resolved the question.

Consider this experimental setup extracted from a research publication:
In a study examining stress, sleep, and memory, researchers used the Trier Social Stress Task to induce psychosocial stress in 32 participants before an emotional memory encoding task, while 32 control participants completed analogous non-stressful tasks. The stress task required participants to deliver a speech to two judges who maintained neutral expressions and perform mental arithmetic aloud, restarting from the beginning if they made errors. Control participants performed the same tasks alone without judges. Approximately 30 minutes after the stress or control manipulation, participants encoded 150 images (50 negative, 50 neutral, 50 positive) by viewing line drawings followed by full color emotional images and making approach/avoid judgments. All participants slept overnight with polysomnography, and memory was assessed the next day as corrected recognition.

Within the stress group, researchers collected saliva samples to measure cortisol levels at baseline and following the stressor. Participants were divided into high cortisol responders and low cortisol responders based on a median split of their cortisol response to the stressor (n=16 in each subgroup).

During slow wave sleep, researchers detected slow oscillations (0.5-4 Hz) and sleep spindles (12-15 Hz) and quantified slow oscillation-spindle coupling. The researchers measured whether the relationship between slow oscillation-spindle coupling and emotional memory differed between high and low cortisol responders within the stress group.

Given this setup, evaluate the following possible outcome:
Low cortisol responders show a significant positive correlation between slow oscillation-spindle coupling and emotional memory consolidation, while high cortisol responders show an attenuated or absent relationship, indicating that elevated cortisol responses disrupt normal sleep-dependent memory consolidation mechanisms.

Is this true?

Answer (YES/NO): NO